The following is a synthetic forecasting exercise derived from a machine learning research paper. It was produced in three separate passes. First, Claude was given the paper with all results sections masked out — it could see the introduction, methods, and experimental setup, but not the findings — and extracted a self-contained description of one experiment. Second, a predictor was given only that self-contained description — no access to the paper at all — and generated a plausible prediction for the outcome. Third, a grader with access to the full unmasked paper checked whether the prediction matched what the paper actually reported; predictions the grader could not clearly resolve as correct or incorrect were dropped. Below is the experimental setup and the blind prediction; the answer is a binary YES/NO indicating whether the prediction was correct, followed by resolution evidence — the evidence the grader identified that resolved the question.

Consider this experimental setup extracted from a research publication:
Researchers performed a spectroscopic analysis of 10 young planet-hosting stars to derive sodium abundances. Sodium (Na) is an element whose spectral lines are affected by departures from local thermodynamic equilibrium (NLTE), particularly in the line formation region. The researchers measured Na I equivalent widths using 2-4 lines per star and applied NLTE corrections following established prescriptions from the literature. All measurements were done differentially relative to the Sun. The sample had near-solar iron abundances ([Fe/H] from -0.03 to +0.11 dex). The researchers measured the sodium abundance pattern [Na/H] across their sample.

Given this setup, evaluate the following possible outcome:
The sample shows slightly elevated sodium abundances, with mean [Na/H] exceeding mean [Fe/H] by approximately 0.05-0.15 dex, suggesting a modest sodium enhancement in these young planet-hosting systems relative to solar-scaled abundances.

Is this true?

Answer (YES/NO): NO